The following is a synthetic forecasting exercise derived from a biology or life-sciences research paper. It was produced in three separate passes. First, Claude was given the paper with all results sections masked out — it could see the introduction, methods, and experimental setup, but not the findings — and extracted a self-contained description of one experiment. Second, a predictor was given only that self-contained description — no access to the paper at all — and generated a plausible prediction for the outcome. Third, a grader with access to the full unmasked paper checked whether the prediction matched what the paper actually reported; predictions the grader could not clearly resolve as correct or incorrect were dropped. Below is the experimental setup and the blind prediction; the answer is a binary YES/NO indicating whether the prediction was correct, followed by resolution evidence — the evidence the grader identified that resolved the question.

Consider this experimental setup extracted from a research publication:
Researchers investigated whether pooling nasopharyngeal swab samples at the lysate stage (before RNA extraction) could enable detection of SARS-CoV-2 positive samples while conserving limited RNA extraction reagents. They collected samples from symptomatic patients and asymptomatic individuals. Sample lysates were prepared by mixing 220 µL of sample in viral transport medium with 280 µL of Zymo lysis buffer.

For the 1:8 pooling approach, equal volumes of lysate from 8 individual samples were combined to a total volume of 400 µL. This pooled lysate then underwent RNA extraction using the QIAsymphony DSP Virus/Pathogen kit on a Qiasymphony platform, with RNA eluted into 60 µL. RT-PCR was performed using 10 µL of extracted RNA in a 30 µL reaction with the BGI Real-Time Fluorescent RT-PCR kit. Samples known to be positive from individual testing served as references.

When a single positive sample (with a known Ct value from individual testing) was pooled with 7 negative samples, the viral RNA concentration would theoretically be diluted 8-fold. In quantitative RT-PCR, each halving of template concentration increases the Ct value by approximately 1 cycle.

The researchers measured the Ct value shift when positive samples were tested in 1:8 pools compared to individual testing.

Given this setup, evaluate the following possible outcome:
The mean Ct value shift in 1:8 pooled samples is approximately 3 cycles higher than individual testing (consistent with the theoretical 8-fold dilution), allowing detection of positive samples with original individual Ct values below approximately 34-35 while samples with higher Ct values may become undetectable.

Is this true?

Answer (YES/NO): NO